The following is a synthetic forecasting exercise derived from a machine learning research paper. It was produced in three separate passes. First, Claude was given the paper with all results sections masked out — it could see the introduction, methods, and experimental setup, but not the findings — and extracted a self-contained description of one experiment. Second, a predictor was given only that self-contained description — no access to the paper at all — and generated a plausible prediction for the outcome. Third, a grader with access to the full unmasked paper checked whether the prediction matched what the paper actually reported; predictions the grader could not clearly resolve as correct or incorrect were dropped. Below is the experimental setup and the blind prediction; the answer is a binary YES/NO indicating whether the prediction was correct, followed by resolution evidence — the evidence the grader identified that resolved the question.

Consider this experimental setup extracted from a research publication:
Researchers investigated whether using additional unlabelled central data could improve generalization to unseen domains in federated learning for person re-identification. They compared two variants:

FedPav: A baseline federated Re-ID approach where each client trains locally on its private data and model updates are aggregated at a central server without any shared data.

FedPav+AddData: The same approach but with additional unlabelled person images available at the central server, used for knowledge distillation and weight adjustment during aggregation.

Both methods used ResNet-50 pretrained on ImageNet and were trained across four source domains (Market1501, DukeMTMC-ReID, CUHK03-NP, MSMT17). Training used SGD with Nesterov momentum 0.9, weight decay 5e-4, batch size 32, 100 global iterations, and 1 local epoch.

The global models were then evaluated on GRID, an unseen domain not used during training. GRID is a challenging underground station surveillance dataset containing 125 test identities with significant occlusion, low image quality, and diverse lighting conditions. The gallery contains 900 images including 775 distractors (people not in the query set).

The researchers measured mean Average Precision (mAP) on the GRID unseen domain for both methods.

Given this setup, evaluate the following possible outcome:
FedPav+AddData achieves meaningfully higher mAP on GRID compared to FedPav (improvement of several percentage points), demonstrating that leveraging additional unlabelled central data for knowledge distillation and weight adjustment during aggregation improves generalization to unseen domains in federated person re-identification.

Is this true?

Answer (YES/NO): YES